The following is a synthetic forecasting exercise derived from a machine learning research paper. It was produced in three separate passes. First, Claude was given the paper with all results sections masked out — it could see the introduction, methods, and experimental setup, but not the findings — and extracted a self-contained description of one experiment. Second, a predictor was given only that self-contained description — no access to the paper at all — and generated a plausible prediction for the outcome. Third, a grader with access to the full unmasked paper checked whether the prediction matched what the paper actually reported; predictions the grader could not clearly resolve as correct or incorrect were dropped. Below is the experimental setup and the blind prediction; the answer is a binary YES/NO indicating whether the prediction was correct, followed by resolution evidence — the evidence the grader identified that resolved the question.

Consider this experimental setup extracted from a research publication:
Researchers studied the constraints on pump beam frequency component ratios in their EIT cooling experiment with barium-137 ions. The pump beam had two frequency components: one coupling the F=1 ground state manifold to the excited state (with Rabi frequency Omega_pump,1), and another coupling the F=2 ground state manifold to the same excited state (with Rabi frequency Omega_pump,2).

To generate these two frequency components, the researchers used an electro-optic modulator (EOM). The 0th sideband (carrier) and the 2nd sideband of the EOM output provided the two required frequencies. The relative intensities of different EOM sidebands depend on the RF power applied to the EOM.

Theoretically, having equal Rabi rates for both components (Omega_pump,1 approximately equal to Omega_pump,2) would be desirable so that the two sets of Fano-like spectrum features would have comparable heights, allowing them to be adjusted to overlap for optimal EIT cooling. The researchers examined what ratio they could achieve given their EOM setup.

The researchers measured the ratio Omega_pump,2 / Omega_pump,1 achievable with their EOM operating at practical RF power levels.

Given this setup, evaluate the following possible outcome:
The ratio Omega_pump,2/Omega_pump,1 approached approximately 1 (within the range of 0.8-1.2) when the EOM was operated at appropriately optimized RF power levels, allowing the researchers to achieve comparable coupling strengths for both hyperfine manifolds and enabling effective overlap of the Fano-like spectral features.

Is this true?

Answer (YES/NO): NO